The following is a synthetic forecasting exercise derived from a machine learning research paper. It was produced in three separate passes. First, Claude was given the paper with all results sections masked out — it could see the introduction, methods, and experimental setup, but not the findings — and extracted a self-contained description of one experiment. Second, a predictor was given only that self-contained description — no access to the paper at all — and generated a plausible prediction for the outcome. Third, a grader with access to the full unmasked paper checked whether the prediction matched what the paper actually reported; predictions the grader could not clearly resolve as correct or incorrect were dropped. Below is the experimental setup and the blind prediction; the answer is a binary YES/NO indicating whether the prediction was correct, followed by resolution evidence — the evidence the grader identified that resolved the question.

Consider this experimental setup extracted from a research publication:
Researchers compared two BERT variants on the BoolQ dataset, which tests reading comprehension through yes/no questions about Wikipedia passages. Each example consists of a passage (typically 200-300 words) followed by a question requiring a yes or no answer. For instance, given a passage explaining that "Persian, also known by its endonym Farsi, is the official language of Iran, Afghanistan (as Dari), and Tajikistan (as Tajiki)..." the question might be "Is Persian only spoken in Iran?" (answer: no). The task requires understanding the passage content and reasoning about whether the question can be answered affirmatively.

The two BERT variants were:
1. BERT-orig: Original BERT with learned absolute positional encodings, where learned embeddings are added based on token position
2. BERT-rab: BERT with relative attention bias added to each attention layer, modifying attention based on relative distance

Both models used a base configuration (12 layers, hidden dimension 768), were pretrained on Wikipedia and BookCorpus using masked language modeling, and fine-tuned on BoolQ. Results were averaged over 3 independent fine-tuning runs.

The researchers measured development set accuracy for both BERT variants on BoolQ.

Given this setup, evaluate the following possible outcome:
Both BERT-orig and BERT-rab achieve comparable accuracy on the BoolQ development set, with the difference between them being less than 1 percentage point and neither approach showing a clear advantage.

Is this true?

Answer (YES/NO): NO